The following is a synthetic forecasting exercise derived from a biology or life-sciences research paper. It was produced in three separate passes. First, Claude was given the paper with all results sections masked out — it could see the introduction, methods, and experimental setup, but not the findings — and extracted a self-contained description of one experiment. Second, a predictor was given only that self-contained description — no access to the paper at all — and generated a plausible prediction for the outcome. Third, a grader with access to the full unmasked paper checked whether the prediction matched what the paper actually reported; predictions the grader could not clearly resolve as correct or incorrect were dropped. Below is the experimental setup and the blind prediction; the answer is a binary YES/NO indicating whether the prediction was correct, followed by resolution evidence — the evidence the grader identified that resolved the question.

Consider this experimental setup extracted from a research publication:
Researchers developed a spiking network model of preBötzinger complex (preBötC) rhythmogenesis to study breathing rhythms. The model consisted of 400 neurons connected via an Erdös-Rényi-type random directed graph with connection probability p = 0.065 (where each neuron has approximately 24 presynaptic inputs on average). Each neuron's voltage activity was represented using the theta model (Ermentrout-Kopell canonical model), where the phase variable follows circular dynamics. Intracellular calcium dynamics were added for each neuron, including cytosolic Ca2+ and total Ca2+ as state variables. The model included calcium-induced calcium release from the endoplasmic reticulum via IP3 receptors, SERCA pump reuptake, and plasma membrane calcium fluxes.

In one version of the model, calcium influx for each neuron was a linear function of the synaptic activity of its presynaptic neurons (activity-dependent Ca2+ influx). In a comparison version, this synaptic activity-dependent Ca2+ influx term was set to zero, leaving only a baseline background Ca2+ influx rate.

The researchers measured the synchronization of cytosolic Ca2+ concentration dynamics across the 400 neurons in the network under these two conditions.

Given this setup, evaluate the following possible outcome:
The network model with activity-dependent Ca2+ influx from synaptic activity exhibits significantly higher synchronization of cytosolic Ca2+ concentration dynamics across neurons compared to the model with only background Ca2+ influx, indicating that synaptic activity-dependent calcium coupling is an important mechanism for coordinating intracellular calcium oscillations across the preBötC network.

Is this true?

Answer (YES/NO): YES